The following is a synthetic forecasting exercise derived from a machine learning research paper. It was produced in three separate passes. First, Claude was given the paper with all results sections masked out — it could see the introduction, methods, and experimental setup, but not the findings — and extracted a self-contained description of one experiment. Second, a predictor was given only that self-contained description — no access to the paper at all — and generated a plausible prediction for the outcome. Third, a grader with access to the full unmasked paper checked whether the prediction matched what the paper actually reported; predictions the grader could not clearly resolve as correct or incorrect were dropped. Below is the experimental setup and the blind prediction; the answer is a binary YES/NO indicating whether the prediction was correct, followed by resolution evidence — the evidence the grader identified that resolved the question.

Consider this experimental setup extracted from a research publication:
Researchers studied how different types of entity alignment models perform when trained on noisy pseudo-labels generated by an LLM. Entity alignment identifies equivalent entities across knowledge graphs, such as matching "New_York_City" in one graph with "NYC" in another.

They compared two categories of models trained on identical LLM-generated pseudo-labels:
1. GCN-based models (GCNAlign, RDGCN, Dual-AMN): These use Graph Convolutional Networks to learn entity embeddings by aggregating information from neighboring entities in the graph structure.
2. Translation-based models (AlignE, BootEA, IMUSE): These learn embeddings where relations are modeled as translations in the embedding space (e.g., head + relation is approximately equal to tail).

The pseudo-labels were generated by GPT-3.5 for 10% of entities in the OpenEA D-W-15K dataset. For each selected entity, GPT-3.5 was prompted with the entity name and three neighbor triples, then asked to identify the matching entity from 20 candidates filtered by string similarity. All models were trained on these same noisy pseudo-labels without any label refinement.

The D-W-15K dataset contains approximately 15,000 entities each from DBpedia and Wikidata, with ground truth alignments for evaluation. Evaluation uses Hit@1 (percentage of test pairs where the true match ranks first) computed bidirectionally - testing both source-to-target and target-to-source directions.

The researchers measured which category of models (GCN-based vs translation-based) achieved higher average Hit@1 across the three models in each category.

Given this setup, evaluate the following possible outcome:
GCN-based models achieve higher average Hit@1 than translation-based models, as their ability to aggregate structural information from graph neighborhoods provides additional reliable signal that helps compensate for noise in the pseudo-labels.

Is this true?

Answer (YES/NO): YES